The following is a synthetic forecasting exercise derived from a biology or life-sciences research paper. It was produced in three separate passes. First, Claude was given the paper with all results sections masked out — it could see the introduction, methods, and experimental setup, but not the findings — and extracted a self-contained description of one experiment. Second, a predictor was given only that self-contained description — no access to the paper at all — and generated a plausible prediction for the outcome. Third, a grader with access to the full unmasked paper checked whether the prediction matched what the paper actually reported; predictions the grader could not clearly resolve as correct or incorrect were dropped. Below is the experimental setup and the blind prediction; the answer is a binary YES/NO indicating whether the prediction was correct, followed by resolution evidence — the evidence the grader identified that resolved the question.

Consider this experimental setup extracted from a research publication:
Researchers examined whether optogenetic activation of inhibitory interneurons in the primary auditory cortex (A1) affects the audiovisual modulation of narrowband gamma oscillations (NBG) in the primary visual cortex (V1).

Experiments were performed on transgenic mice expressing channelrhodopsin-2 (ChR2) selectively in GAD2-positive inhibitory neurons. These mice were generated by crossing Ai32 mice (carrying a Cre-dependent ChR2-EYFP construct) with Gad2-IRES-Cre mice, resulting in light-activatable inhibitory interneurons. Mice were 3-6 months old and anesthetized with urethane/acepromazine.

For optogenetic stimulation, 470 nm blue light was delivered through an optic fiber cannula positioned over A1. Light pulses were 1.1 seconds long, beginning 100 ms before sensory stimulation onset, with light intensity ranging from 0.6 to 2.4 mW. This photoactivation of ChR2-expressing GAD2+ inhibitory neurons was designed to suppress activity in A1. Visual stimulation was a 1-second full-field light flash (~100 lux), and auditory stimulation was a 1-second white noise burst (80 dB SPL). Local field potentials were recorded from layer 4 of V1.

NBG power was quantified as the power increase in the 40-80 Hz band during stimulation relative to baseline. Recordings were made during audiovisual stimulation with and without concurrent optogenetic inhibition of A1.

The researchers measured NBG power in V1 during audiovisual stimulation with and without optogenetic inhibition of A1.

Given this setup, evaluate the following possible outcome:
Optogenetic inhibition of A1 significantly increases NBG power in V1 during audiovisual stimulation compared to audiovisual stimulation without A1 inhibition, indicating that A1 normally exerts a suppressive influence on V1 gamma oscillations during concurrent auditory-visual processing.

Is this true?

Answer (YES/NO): NO